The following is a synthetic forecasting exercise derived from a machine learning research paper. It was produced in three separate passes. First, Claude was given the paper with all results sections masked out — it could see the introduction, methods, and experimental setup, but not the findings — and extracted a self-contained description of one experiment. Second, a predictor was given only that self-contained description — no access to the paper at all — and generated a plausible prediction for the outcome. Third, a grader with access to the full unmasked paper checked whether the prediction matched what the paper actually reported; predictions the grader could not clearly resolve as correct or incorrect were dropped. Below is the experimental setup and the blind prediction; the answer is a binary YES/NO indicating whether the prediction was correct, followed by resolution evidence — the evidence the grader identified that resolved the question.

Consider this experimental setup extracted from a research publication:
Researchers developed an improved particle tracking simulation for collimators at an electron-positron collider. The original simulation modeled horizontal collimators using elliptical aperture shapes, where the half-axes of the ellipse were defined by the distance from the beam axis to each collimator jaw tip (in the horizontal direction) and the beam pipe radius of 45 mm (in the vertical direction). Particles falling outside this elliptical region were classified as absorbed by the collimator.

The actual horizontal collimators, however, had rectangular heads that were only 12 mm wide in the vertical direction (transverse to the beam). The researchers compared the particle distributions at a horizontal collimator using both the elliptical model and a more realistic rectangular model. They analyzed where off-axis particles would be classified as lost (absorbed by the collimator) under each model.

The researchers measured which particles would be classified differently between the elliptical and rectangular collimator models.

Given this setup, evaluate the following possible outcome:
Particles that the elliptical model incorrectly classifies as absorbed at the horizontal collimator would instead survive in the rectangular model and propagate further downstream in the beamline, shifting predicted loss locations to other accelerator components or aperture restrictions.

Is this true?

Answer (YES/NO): YES